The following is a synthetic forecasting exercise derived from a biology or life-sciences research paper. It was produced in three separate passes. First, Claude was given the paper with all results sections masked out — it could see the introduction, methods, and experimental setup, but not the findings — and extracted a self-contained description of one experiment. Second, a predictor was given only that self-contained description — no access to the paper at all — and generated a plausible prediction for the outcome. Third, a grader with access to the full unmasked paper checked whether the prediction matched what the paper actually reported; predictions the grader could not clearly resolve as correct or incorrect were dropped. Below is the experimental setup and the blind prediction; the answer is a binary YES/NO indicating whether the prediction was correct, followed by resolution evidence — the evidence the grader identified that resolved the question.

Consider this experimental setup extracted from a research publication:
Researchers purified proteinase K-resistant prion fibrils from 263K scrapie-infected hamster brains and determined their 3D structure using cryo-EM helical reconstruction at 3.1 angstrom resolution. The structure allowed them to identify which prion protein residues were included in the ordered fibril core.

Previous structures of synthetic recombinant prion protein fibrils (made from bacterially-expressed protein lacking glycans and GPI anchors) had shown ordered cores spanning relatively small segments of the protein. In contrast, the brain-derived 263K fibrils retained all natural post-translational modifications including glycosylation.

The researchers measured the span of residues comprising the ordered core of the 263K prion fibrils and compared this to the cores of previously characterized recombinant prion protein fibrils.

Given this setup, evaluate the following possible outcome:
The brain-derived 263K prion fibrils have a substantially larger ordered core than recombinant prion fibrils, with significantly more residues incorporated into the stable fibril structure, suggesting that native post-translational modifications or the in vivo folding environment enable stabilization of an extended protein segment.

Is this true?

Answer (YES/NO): YES